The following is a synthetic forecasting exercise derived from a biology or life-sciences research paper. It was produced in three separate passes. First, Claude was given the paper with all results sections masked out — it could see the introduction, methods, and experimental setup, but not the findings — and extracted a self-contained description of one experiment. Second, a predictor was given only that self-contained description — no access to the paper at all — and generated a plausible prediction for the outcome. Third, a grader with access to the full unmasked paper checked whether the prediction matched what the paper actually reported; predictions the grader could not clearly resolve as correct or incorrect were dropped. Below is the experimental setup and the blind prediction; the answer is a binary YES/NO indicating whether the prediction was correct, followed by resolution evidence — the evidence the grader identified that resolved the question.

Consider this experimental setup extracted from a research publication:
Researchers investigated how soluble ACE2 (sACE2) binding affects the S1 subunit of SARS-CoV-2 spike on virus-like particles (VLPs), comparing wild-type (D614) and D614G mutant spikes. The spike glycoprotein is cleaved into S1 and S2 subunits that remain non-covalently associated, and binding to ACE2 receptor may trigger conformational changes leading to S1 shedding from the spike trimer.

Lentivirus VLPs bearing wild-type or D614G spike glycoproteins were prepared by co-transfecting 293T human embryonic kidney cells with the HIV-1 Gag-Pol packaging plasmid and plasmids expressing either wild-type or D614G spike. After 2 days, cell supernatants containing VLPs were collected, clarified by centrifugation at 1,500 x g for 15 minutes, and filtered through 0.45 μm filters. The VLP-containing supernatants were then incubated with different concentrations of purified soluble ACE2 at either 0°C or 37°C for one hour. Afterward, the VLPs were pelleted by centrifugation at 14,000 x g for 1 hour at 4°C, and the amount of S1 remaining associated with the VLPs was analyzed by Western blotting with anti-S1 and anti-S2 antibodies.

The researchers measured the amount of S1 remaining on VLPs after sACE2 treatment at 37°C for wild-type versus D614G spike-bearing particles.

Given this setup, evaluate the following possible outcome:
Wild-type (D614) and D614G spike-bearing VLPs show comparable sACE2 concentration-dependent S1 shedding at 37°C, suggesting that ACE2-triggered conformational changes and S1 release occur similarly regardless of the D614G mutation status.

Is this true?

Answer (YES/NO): NO